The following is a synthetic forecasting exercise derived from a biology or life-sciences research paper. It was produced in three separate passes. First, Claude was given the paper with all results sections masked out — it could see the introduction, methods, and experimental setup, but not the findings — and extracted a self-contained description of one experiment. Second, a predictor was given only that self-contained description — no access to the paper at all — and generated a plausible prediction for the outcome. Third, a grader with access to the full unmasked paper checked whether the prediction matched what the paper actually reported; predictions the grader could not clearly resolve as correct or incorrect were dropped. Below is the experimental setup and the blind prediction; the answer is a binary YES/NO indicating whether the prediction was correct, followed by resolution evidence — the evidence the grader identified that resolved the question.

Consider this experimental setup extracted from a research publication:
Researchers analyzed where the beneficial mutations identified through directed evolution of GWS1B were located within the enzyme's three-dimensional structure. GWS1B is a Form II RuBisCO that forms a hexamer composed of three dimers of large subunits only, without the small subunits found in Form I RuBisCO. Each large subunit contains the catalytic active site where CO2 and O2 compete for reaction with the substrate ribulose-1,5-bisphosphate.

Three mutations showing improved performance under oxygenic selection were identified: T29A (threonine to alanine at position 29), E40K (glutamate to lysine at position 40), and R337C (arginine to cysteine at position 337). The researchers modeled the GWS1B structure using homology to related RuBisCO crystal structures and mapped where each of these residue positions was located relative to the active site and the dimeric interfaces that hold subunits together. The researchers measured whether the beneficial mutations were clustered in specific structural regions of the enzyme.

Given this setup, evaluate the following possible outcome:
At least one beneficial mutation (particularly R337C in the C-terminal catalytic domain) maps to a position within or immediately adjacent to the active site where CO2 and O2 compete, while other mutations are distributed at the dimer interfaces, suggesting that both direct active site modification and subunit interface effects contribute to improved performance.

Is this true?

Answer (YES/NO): NO